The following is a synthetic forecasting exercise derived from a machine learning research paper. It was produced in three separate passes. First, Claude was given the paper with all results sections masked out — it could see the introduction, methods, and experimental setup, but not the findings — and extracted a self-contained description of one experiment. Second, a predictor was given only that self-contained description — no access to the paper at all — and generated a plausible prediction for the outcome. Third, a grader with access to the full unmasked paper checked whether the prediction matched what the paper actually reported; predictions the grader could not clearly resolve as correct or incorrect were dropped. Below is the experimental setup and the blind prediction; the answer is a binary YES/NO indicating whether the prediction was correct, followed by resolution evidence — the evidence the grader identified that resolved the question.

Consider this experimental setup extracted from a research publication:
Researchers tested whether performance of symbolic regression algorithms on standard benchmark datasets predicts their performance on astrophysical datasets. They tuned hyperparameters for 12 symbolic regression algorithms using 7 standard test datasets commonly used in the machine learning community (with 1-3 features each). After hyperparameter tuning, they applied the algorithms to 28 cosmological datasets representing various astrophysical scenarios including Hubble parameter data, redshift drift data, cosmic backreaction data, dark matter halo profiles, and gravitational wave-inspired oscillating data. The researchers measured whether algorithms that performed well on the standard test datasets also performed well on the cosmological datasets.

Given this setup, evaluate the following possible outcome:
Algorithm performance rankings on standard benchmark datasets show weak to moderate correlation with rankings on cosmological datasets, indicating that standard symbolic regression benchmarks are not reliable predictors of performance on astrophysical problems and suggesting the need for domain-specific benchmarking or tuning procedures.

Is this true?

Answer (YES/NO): YES